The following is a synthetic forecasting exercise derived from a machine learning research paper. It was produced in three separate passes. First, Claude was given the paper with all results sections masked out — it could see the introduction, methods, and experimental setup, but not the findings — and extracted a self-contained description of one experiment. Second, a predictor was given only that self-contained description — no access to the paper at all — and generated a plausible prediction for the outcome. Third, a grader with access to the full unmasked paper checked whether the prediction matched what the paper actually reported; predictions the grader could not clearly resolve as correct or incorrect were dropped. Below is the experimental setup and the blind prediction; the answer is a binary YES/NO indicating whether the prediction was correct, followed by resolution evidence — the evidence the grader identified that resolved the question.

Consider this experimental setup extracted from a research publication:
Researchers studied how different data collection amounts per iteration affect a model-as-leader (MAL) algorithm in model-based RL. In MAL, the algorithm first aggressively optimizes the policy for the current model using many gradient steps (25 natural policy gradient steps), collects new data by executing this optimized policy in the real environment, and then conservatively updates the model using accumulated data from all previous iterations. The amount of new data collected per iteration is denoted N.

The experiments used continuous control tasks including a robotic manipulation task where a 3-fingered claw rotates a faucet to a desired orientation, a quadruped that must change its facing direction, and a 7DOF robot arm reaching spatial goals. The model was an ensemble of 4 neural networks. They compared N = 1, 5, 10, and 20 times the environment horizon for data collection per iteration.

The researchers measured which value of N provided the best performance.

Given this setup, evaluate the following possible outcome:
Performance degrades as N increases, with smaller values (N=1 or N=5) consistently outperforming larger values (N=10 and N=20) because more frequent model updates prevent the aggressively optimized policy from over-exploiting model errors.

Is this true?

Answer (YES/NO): NO